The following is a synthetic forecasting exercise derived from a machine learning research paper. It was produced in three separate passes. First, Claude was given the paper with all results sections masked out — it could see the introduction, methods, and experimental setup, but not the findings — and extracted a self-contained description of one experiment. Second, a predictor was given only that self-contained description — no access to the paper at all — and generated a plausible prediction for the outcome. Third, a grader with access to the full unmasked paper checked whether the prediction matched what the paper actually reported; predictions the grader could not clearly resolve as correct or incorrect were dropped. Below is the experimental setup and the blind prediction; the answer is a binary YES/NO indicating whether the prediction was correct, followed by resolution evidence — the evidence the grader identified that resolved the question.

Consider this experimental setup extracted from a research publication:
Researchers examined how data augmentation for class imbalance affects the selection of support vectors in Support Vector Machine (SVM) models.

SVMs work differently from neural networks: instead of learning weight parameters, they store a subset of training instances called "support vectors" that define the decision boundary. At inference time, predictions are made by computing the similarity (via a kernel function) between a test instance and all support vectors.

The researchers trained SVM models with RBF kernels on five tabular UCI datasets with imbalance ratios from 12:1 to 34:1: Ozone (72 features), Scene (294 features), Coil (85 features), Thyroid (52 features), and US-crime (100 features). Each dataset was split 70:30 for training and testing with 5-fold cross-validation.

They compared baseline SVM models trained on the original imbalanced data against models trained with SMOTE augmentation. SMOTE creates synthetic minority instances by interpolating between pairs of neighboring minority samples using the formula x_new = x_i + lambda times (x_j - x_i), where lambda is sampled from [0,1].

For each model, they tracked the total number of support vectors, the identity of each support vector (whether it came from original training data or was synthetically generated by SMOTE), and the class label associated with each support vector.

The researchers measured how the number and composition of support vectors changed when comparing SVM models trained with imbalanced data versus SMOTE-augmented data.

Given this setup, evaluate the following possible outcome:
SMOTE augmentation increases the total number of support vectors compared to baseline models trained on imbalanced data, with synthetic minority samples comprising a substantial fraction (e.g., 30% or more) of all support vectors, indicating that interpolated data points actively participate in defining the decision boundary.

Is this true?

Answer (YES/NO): YES